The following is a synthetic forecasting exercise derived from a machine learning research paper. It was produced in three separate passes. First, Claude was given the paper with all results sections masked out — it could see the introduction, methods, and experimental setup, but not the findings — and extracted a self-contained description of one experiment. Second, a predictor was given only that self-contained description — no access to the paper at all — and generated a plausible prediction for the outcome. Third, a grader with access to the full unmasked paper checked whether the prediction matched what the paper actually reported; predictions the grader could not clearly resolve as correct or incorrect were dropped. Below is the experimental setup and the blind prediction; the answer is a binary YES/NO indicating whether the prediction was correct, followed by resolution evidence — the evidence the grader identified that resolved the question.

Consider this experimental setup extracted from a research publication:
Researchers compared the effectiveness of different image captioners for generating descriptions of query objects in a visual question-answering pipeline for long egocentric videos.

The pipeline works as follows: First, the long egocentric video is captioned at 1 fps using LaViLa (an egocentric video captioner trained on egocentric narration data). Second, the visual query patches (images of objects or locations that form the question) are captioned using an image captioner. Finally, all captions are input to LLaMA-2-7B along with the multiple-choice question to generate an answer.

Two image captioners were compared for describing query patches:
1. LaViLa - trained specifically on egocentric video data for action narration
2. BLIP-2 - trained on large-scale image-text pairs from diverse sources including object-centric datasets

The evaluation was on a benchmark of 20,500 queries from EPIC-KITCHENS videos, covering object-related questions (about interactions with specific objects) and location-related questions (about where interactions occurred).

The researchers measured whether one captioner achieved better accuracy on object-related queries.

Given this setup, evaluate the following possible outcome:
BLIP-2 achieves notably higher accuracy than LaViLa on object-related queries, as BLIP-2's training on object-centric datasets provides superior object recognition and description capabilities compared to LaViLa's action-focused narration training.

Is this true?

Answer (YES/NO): YES